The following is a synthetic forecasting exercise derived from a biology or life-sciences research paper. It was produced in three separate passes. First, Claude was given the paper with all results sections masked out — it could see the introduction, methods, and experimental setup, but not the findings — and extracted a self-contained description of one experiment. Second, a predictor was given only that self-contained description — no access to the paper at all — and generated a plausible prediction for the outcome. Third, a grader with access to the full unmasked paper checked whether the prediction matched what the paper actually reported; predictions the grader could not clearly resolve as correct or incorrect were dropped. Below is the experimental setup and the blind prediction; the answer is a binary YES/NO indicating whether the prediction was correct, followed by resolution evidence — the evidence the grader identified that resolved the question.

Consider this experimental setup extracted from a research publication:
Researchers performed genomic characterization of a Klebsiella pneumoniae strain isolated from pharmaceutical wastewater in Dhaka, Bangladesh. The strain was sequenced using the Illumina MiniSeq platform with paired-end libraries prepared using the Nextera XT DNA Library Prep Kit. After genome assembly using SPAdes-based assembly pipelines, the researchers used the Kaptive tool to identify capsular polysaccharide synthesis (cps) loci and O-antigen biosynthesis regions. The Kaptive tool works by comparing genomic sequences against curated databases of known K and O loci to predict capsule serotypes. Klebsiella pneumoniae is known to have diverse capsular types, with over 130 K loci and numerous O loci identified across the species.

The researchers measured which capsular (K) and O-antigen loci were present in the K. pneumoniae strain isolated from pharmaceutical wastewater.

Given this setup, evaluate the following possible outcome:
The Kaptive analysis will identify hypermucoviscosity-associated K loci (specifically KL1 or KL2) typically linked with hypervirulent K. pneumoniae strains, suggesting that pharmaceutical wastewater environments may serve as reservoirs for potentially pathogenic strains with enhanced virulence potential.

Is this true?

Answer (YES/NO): NO